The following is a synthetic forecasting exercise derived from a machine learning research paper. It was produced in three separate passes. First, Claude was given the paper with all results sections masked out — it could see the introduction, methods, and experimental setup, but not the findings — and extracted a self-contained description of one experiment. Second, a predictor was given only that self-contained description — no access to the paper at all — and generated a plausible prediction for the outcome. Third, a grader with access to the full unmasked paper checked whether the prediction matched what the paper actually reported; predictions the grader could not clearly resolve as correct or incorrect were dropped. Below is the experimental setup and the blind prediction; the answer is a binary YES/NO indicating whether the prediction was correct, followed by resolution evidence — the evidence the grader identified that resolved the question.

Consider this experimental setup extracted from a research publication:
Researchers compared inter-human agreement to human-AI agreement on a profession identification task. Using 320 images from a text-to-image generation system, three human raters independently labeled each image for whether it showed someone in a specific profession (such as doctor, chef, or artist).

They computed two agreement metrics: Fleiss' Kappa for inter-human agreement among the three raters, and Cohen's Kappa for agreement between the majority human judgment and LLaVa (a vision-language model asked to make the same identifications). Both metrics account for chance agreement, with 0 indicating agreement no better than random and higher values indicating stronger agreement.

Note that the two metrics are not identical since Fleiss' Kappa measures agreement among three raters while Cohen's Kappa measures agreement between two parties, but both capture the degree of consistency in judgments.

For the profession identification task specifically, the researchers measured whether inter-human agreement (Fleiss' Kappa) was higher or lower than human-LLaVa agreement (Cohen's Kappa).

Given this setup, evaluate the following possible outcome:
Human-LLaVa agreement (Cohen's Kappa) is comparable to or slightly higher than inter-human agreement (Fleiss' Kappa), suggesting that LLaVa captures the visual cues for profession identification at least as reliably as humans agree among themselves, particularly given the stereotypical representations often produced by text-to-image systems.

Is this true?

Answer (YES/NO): YES